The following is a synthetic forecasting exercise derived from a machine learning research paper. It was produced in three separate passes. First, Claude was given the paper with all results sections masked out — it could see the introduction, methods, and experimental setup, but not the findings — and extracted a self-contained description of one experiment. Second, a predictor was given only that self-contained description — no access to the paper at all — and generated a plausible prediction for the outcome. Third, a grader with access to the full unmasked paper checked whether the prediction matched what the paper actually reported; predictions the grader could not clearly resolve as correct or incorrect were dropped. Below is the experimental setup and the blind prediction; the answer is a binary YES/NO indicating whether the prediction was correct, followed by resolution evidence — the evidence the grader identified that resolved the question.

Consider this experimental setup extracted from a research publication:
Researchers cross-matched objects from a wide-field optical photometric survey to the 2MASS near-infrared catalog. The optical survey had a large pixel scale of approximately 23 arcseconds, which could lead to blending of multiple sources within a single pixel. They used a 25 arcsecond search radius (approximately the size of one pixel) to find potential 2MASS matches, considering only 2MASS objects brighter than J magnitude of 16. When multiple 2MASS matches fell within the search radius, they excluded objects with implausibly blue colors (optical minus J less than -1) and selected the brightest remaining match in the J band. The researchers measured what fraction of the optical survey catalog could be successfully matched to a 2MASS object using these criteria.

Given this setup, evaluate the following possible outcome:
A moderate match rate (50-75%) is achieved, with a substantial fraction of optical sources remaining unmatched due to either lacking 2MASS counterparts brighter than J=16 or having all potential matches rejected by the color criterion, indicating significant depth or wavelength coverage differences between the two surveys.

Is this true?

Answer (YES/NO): NO